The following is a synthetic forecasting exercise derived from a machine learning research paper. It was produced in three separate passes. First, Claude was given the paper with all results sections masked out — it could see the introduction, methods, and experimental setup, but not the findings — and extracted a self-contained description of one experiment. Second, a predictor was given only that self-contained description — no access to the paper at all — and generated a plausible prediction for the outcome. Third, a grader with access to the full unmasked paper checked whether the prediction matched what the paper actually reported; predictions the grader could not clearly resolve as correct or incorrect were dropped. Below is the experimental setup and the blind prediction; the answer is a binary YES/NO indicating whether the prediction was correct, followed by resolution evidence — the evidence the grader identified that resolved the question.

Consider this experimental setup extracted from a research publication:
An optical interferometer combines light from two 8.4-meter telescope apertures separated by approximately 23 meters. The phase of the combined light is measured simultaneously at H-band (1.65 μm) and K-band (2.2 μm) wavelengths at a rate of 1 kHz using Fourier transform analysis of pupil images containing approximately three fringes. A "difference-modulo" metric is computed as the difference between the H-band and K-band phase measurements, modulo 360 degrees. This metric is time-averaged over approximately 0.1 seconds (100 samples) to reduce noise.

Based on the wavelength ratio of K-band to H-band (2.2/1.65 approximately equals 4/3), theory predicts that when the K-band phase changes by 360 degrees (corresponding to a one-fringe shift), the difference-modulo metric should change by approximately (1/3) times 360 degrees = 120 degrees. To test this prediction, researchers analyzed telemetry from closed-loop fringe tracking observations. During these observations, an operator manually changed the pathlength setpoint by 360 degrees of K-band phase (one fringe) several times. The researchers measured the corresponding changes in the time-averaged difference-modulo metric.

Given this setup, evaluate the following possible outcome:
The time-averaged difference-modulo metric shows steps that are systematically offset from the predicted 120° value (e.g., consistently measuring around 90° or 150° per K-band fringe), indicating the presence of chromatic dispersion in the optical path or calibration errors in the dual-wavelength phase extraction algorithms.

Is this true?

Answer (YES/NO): NO